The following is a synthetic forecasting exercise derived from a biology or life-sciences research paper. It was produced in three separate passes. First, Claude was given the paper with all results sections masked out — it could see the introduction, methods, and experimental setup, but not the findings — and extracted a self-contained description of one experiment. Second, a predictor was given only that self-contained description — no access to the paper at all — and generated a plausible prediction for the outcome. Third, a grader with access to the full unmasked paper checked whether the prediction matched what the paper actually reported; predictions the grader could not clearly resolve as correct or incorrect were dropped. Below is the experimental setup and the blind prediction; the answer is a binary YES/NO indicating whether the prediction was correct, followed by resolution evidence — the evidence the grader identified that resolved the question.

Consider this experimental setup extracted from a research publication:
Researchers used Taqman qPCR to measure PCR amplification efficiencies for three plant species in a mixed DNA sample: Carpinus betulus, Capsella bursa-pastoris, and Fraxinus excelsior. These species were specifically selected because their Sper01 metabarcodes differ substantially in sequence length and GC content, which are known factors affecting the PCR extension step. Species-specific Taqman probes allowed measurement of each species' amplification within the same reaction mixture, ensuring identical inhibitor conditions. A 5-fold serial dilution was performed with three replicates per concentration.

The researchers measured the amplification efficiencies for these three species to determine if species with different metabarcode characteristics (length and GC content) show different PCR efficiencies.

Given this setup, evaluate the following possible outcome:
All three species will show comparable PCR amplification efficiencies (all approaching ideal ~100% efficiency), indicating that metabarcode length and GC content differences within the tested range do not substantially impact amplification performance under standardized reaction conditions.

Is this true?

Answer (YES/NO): NO